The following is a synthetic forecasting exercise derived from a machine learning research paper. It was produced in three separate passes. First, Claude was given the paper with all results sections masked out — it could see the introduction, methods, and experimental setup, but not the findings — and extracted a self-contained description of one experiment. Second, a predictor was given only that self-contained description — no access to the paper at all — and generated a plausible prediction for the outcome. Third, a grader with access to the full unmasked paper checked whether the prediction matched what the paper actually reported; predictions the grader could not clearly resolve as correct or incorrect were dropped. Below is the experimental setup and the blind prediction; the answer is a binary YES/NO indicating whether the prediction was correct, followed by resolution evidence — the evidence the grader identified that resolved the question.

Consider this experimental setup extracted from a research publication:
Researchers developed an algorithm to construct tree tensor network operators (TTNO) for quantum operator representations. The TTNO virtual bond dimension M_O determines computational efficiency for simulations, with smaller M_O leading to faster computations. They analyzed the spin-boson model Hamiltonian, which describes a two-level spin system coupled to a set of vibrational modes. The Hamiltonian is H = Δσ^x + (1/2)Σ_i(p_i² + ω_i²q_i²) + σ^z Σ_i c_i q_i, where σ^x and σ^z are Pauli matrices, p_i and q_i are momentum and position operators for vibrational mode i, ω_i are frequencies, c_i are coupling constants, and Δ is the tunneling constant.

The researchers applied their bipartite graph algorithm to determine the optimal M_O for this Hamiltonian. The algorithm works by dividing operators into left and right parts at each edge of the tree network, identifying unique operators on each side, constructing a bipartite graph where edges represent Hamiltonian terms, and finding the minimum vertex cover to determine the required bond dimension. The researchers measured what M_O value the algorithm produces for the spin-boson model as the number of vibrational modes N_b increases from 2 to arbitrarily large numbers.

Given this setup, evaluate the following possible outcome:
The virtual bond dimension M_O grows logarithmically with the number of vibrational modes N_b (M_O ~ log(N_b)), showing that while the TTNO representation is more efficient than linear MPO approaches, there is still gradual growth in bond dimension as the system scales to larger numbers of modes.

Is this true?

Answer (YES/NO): NO